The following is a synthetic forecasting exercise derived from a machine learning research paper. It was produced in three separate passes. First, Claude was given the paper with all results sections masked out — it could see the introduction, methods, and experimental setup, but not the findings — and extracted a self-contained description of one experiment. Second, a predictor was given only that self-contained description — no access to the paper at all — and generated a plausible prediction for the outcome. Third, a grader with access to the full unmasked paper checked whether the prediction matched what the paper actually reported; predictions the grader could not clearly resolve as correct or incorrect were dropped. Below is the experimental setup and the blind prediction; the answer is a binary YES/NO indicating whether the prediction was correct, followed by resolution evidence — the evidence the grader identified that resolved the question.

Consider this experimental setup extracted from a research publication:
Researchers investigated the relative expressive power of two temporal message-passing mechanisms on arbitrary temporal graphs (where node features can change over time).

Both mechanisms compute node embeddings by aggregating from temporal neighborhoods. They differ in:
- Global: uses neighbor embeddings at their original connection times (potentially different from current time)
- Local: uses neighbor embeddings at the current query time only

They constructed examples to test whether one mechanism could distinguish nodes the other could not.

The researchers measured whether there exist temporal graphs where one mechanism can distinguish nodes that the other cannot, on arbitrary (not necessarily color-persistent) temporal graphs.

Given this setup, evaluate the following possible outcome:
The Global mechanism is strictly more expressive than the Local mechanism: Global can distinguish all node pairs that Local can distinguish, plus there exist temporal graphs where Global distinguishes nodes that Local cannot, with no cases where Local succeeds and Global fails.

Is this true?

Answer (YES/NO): NO